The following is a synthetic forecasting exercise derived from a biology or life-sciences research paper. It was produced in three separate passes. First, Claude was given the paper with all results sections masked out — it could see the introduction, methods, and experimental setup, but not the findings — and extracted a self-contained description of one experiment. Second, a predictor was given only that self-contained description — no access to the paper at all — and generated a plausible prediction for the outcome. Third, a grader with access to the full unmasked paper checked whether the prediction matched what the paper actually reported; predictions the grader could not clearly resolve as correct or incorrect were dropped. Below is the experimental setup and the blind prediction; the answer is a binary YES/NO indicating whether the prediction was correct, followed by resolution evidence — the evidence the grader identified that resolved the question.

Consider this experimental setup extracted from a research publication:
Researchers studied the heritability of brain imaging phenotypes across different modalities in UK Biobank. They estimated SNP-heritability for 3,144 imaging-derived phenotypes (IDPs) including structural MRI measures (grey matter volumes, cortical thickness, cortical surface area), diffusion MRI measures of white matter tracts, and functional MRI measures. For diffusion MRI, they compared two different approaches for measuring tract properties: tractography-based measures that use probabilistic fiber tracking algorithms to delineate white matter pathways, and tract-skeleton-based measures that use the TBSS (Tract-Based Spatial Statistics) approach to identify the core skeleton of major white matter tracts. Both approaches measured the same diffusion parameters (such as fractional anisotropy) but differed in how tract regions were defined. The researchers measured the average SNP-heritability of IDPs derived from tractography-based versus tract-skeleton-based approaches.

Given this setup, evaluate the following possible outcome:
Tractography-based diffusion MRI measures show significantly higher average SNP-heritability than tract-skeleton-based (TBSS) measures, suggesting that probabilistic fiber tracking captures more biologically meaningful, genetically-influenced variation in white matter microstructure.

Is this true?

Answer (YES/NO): NO